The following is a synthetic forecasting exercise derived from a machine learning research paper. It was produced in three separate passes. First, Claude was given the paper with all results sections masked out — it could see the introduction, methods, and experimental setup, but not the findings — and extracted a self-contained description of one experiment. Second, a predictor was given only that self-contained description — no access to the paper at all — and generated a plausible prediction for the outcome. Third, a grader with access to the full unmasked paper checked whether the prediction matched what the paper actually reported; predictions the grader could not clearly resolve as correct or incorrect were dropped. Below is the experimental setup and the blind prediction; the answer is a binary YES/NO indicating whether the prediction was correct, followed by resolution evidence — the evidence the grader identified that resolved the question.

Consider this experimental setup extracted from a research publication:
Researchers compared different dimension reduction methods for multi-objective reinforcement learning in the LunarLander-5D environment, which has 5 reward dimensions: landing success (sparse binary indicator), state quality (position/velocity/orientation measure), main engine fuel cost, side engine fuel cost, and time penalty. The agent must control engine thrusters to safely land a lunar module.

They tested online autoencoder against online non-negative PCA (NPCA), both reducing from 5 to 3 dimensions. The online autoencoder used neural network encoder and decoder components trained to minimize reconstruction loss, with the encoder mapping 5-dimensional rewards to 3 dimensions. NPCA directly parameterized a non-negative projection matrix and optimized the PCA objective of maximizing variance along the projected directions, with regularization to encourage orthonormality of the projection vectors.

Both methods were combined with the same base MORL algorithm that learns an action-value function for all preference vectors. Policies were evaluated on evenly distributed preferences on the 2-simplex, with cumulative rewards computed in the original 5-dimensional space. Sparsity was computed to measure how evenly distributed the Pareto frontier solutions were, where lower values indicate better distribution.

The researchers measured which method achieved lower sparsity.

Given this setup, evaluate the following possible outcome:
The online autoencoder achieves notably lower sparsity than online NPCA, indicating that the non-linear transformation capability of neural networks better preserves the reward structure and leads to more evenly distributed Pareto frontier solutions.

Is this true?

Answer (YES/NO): NO